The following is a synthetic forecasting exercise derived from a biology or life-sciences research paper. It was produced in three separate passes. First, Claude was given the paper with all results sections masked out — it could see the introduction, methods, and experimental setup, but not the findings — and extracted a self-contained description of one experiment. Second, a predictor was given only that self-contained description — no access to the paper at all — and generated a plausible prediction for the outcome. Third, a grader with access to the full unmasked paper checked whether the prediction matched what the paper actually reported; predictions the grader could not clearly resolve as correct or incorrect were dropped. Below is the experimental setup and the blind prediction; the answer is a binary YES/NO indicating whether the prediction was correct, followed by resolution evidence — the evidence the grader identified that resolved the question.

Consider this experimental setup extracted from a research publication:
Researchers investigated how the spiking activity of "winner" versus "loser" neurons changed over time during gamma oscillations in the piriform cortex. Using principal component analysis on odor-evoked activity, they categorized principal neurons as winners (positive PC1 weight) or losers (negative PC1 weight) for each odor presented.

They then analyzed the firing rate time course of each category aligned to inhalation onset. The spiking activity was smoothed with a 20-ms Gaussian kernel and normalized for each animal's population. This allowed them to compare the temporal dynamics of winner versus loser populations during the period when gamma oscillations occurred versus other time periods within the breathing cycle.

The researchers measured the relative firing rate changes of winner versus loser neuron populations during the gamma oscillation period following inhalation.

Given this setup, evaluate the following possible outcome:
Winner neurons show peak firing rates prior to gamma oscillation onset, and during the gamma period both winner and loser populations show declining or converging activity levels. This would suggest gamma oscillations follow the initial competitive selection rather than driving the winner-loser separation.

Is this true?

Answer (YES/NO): NO